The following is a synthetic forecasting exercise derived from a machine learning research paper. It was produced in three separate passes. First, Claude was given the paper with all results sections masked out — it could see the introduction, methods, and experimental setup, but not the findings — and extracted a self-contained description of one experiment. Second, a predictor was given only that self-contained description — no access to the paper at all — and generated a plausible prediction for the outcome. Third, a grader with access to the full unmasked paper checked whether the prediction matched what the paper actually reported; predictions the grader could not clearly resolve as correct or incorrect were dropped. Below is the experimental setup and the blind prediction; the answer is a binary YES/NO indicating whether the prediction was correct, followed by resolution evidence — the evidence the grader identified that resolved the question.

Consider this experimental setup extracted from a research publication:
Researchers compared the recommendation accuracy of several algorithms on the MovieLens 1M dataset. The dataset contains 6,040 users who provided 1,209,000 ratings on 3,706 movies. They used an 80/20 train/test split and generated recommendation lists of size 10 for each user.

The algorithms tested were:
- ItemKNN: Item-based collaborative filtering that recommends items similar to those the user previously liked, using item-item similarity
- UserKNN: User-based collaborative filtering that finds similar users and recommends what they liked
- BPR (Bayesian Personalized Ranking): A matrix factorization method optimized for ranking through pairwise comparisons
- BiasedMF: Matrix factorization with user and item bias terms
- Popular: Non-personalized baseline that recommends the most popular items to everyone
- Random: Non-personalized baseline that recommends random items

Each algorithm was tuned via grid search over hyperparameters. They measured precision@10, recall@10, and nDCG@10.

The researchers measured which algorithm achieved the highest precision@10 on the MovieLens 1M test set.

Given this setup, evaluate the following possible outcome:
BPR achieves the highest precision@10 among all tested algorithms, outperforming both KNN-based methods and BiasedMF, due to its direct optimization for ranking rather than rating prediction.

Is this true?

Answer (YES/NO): NO